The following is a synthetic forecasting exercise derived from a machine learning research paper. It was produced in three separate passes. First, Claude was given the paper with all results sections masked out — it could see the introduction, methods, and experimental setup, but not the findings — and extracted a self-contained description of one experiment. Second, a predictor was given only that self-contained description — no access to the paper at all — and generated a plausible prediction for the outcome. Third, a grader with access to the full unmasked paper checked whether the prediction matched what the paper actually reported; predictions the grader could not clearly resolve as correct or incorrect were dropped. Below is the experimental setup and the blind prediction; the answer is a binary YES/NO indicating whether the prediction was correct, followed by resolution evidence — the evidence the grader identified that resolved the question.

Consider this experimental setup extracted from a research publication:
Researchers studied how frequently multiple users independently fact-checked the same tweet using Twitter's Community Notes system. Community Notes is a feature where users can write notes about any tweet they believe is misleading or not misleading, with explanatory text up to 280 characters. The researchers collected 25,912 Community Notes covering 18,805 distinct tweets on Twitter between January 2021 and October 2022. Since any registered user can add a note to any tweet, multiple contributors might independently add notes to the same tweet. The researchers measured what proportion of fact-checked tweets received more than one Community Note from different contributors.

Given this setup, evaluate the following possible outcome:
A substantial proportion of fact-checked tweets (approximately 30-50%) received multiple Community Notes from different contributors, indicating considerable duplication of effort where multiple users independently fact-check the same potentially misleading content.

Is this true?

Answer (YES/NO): NO